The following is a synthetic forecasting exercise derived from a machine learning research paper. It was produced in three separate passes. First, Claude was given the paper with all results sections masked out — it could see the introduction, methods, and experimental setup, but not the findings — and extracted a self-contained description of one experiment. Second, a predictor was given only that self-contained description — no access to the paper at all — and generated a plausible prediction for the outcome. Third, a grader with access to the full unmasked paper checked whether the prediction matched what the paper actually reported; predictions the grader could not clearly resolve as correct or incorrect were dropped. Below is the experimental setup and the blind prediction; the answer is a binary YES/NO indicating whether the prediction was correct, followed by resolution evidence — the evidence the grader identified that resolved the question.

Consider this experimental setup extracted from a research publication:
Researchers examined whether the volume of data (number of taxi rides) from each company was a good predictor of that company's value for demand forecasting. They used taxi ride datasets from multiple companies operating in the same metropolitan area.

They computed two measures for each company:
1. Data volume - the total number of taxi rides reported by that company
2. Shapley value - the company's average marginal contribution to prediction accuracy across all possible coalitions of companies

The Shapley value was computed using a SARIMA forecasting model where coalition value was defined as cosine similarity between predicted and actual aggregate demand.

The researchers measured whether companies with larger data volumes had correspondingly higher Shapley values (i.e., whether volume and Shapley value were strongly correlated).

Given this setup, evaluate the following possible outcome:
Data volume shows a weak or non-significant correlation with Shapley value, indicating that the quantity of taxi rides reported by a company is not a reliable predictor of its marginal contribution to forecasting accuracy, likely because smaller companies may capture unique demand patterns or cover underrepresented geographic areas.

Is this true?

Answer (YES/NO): YES